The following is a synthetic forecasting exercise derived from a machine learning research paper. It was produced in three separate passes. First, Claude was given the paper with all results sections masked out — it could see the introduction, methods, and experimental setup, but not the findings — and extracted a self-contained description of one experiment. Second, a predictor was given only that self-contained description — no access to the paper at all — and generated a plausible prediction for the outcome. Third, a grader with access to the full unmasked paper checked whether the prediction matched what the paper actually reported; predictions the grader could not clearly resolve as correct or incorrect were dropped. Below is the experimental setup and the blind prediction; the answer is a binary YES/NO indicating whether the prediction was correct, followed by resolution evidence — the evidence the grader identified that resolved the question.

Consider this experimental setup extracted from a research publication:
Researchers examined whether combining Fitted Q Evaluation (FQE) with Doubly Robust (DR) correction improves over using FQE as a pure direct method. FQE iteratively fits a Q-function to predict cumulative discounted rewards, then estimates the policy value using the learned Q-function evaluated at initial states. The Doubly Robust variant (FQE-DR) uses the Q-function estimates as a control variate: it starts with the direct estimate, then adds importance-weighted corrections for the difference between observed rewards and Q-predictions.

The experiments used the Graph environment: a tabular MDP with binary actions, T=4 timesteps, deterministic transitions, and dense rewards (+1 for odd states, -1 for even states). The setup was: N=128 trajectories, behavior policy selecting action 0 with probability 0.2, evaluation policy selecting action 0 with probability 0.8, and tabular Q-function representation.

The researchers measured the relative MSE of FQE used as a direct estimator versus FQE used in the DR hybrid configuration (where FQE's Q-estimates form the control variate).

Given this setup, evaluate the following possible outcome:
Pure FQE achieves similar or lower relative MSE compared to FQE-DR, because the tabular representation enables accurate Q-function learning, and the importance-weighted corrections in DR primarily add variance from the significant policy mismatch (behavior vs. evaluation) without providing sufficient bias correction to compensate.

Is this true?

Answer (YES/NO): YES